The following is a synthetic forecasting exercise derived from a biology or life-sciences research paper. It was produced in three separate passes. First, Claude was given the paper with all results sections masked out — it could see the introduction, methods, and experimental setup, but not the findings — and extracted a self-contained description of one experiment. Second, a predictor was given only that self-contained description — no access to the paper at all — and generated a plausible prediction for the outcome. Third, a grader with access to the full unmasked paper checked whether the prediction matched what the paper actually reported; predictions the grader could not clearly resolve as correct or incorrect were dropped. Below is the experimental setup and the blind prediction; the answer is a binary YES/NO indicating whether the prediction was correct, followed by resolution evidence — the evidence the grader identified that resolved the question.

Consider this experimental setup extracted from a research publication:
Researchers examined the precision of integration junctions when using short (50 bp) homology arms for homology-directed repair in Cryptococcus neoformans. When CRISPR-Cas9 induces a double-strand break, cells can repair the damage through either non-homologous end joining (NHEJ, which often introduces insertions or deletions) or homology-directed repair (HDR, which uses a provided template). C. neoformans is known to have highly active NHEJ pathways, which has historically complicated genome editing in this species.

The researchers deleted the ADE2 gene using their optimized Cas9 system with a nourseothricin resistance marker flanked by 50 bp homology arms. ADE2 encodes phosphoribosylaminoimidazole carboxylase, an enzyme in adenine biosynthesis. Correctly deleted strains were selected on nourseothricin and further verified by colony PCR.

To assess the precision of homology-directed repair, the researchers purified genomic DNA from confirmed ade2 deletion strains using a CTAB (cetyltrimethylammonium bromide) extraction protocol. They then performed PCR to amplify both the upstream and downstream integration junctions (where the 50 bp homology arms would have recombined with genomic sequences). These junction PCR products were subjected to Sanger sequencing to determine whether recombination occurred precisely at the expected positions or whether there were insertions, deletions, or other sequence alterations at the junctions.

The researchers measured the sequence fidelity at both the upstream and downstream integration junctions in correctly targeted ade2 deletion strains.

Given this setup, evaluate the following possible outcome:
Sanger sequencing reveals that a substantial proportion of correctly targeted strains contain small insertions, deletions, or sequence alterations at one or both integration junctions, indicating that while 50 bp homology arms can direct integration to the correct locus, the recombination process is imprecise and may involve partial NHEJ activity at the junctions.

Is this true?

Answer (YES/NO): NO